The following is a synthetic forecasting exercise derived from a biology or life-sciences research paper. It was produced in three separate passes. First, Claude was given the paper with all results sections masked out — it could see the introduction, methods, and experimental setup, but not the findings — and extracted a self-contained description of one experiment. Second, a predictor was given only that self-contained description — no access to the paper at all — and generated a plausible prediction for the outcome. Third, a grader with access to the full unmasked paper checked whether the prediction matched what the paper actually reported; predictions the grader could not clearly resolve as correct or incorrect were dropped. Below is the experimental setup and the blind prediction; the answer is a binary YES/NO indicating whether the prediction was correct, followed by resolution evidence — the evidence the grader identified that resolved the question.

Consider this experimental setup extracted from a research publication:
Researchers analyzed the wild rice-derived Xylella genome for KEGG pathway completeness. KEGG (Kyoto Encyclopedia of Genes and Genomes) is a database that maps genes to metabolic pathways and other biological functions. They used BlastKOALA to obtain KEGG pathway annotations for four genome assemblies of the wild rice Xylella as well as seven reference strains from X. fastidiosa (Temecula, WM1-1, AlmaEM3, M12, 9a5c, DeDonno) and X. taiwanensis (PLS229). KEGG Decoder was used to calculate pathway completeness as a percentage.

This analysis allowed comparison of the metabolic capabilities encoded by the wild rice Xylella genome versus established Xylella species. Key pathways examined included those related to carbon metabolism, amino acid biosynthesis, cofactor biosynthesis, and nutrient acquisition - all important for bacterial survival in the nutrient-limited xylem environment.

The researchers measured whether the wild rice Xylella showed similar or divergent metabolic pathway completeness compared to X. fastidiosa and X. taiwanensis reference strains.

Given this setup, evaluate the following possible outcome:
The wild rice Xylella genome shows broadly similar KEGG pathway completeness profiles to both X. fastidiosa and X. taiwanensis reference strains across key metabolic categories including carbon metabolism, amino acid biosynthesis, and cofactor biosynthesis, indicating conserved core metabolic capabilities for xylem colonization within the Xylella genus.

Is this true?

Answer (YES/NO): YES